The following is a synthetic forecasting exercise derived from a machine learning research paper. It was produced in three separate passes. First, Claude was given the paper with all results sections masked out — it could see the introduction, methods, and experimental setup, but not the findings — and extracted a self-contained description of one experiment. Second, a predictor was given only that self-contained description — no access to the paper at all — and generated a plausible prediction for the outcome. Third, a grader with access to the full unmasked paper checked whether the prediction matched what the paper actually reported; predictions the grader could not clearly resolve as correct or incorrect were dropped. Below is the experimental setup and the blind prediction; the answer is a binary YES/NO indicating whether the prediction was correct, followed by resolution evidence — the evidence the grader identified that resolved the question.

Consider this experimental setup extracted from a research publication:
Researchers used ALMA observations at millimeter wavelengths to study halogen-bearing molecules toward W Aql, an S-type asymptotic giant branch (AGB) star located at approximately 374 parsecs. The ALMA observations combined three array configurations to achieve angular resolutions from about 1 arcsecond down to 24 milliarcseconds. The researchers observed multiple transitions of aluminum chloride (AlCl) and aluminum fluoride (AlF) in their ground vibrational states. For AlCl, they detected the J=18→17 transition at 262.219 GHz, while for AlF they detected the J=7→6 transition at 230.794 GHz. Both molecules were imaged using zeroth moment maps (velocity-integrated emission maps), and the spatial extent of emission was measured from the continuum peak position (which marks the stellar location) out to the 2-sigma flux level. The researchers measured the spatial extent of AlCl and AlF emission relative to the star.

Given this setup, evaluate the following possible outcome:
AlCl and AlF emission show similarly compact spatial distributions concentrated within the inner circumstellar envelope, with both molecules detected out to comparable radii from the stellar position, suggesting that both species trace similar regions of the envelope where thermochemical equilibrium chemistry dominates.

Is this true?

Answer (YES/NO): NO